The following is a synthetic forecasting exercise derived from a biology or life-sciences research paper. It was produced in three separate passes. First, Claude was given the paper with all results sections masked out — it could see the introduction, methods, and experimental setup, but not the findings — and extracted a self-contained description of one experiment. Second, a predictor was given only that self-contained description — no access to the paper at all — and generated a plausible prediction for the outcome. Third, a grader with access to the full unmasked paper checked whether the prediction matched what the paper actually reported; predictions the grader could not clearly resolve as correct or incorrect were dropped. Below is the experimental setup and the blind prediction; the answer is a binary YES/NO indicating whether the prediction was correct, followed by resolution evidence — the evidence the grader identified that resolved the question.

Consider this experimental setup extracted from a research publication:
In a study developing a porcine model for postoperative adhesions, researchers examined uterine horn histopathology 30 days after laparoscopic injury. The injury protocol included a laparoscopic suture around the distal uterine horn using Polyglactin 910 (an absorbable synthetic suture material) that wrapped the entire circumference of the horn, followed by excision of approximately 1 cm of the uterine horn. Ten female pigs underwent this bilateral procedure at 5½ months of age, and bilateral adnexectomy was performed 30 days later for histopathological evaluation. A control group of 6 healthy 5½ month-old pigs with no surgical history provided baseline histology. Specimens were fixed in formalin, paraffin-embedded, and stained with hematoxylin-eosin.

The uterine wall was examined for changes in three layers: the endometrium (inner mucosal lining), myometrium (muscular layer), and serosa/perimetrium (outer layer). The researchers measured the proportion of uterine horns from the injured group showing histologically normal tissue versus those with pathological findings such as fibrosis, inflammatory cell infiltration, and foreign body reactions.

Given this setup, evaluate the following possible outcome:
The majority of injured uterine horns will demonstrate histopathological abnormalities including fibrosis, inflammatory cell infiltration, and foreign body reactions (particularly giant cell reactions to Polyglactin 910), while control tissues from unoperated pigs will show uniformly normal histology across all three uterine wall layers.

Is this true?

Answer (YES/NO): YES